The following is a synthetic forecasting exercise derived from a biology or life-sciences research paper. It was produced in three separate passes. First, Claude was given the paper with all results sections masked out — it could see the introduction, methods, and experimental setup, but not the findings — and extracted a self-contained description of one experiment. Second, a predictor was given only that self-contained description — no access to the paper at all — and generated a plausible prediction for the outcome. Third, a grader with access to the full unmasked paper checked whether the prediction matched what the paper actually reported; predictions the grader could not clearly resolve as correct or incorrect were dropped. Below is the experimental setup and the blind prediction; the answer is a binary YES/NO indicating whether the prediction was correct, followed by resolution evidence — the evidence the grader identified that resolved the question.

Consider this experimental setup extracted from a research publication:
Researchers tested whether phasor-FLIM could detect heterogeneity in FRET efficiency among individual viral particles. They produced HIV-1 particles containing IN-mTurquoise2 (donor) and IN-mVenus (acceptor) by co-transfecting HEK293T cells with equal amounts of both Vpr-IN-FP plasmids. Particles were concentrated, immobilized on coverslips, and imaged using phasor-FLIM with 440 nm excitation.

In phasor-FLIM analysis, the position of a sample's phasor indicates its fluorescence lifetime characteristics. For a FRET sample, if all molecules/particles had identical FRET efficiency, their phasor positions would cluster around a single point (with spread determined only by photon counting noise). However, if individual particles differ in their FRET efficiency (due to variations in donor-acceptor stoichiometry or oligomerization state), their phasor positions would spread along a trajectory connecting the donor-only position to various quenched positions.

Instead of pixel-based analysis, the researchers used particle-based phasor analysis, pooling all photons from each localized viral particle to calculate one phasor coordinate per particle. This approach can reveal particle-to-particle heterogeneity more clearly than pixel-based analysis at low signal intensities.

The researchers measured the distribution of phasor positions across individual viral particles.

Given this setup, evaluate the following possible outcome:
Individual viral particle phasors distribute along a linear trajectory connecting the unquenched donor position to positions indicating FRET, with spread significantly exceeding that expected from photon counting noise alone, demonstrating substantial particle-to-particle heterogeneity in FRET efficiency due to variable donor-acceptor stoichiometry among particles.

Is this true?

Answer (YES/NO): YES